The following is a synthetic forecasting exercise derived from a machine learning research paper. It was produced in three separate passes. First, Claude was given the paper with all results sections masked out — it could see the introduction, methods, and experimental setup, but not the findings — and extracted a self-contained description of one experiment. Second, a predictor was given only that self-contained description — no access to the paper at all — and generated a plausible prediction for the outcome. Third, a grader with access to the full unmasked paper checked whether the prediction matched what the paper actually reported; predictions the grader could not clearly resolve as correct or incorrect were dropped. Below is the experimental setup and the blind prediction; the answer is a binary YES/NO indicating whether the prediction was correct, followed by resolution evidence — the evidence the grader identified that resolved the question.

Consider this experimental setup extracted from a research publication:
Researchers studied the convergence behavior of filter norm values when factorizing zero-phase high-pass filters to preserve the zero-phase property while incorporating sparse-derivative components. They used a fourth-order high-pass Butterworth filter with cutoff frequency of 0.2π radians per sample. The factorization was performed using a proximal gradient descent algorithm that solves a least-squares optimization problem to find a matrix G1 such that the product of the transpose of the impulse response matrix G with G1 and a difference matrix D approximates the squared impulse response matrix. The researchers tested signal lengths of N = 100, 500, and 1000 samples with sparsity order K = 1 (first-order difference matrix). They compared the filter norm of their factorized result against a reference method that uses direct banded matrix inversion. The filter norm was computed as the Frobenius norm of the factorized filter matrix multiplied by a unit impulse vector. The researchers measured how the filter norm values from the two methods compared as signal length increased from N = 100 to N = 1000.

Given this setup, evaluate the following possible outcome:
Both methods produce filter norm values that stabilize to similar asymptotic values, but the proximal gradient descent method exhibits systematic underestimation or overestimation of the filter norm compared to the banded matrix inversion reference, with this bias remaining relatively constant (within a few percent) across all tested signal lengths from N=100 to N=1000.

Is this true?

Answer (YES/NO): NO